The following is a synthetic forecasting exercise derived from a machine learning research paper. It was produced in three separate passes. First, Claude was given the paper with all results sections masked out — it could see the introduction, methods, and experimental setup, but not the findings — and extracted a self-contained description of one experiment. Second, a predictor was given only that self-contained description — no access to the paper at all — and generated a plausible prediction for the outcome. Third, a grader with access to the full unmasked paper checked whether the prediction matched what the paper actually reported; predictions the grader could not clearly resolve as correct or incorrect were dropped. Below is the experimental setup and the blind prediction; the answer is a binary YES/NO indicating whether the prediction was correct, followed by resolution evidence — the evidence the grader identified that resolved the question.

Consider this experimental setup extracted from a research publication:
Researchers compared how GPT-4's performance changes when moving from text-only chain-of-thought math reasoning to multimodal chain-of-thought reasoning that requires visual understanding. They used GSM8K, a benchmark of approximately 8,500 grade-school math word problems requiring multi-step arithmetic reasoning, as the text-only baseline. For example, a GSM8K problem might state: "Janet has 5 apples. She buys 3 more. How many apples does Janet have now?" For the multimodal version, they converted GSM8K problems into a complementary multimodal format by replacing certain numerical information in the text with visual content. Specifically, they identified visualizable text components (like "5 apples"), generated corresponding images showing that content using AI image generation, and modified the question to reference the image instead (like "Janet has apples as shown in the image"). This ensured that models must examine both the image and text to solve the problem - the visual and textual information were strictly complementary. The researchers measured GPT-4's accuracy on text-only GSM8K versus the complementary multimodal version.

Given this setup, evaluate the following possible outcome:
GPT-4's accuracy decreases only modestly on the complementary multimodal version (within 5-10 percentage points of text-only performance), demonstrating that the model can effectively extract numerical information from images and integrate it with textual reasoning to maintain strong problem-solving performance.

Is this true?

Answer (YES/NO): NO